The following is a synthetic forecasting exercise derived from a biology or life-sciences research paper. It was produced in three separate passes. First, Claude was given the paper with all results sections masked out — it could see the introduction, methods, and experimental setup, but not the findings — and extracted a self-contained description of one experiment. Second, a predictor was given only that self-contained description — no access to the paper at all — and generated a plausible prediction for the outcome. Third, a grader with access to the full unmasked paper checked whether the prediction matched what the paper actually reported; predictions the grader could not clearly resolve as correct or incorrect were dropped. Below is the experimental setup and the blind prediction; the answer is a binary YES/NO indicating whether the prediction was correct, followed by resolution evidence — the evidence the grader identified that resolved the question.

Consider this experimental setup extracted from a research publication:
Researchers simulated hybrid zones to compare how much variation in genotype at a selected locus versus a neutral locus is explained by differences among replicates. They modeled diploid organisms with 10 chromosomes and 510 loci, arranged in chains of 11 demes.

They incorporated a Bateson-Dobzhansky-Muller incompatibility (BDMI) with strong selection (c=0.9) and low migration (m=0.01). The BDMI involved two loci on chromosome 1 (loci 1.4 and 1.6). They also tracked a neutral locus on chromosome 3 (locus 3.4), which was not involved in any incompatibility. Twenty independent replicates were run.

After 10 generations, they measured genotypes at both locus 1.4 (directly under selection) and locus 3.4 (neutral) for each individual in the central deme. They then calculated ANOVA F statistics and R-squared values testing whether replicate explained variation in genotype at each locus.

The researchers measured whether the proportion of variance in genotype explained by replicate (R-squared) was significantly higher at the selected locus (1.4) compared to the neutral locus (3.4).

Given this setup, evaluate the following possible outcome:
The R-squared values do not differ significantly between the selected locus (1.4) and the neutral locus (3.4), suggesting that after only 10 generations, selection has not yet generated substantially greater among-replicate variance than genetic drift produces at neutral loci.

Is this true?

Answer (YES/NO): NO